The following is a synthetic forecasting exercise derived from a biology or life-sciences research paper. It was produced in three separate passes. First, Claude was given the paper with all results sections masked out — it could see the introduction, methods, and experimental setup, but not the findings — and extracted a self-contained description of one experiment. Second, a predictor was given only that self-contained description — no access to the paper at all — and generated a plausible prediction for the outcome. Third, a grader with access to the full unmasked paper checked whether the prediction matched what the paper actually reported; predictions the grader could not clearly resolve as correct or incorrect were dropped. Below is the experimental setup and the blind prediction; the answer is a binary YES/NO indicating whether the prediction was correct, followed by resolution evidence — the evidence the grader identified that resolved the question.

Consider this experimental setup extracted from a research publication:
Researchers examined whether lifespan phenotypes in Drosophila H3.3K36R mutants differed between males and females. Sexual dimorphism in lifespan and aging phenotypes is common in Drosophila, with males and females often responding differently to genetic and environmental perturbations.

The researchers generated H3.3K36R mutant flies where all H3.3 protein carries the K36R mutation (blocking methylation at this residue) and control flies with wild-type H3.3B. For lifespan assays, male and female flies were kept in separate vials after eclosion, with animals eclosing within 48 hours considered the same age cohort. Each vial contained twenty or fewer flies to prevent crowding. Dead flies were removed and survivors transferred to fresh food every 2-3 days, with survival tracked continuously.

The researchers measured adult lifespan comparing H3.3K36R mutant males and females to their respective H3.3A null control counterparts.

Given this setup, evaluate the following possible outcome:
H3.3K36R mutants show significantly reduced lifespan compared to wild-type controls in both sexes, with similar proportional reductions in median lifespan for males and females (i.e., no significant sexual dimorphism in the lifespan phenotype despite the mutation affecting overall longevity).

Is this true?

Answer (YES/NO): NO